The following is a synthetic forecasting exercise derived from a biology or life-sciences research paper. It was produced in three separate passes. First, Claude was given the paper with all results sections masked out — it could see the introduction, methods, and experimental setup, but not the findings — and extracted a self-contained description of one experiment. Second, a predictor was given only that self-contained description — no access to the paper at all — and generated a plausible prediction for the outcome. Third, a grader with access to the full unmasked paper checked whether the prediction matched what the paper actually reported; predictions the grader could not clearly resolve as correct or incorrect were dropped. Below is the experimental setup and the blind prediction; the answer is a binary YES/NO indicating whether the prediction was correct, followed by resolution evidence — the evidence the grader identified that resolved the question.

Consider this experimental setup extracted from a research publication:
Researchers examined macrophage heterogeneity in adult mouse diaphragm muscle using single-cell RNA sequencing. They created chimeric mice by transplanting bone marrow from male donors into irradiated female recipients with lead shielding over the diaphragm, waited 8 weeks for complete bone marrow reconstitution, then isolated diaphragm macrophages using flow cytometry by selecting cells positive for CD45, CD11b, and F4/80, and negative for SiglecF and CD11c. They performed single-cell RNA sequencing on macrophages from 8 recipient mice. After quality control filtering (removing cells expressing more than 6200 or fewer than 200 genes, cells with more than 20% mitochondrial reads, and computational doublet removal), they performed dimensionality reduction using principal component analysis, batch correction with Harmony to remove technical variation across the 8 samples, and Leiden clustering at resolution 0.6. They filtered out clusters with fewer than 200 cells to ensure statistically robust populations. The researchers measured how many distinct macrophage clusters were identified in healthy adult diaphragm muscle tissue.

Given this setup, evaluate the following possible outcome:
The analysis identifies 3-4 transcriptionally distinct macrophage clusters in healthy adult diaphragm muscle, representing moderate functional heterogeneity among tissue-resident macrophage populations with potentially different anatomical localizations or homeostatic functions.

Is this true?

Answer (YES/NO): NO